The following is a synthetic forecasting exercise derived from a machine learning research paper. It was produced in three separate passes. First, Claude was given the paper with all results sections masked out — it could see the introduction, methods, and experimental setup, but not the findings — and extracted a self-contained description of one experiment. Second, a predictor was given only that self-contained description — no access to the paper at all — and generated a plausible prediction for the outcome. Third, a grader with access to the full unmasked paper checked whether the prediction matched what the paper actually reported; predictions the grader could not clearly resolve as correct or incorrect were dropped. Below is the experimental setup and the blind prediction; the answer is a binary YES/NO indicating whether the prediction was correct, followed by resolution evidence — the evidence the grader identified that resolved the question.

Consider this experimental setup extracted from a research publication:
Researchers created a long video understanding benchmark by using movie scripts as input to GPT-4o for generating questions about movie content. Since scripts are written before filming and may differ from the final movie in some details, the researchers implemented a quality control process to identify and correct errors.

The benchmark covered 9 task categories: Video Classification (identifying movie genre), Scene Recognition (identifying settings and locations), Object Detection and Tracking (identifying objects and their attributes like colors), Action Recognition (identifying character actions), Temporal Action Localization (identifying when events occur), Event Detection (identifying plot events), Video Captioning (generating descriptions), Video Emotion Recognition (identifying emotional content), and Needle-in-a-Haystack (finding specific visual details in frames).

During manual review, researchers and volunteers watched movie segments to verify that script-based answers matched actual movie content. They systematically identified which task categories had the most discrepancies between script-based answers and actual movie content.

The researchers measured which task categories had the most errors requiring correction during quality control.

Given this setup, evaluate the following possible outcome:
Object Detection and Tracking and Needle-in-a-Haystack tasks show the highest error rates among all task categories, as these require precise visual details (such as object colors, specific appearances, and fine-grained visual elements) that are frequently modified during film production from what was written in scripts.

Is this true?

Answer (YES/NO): NO